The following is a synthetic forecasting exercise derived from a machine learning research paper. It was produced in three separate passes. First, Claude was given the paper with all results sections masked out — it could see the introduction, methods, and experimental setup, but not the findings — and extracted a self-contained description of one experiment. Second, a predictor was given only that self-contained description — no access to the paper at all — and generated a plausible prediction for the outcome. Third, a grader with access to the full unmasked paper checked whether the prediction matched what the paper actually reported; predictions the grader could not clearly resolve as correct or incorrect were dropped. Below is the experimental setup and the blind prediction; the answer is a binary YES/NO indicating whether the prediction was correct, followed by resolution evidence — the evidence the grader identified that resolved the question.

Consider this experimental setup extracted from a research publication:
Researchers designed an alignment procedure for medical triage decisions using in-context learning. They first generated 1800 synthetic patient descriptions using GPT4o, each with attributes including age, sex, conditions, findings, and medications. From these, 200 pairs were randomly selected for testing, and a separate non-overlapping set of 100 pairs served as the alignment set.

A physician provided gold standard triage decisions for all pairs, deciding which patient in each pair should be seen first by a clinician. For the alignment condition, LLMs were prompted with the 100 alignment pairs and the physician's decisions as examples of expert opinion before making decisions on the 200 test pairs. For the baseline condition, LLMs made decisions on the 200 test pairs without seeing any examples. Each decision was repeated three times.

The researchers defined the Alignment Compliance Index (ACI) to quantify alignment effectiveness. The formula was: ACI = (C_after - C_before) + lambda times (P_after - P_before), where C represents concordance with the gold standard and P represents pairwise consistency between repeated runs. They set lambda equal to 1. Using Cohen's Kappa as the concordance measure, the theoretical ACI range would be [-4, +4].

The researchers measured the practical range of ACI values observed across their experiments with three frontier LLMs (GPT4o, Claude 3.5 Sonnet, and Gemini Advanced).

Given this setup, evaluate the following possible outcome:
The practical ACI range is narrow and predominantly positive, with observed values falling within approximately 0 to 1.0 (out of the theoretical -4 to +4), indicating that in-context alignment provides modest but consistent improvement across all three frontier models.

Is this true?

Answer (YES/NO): NO